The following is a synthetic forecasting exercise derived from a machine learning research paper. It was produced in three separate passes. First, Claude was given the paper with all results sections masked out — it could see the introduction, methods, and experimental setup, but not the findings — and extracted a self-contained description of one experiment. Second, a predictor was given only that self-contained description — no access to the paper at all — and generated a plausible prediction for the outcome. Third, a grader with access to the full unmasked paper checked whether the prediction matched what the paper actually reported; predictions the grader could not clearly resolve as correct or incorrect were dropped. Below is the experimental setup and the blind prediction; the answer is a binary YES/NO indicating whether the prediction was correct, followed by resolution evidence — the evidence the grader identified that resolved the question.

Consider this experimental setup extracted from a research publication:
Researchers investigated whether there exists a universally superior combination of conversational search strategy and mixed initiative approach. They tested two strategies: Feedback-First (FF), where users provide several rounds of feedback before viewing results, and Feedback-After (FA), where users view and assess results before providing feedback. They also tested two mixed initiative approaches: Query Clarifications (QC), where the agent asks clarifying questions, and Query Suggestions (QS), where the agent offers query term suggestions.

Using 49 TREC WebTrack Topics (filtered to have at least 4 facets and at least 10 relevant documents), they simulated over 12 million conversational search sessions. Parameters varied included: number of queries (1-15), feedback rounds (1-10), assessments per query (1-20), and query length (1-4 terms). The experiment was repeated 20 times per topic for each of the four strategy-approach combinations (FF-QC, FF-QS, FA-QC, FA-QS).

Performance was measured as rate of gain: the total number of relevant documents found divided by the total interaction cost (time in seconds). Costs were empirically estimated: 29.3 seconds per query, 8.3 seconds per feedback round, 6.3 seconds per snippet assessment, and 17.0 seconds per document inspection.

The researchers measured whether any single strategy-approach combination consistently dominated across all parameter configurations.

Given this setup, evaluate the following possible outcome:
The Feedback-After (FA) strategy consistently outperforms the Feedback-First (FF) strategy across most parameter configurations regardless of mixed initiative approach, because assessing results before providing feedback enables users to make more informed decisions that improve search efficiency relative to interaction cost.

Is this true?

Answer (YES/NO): NO